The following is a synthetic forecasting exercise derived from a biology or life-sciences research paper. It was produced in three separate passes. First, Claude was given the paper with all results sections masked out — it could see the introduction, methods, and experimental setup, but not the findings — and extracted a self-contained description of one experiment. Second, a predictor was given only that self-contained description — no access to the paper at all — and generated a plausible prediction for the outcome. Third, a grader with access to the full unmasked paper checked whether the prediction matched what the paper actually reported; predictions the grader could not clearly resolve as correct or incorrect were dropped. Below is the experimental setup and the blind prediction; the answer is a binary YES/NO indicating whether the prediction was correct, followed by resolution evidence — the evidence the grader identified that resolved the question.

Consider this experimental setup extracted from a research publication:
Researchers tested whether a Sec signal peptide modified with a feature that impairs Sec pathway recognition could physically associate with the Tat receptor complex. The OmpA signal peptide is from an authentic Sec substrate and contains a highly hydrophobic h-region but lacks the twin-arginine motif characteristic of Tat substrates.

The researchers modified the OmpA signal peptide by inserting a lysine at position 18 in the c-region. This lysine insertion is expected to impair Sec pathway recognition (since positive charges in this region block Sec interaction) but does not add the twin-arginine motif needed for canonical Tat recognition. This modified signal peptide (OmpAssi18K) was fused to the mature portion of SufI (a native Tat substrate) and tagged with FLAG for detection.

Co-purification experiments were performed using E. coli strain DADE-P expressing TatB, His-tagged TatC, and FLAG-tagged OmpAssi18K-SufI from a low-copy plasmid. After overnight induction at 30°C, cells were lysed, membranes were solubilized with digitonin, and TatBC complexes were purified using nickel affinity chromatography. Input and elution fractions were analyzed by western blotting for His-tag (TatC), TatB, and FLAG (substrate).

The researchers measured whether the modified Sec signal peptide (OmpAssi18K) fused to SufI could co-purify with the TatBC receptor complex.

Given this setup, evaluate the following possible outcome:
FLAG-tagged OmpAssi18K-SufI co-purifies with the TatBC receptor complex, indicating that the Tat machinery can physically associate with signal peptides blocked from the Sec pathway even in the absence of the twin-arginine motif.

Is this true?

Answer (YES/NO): YES